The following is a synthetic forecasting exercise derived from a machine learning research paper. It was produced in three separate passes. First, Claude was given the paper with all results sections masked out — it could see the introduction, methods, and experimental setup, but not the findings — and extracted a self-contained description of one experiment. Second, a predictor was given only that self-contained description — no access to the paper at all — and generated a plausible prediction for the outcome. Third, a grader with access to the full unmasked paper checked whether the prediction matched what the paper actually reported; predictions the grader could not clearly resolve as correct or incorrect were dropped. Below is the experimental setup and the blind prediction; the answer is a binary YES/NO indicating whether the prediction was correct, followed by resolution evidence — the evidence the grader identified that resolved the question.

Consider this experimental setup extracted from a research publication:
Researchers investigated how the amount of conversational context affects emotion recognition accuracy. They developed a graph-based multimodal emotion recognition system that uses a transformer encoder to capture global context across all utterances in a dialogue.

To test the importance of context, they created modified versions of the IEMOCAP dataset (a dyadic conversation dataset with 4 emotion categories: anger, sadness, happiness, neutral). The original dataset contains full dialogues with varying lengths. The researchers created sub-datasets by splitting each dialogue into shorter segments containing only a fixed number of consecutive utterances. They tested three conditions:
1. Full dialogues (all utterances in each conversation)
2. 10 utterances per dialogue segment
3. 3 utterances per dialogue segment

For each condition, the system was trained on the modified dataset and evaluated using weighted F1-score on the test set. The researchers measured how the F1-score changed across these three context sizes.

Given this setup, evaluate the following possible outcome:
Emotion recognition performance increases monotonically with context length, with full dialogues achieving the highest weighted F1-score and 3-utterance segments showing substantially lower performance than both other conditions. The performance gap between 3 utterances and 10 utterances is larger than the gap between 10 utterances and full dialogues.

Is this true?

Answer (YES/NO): NO